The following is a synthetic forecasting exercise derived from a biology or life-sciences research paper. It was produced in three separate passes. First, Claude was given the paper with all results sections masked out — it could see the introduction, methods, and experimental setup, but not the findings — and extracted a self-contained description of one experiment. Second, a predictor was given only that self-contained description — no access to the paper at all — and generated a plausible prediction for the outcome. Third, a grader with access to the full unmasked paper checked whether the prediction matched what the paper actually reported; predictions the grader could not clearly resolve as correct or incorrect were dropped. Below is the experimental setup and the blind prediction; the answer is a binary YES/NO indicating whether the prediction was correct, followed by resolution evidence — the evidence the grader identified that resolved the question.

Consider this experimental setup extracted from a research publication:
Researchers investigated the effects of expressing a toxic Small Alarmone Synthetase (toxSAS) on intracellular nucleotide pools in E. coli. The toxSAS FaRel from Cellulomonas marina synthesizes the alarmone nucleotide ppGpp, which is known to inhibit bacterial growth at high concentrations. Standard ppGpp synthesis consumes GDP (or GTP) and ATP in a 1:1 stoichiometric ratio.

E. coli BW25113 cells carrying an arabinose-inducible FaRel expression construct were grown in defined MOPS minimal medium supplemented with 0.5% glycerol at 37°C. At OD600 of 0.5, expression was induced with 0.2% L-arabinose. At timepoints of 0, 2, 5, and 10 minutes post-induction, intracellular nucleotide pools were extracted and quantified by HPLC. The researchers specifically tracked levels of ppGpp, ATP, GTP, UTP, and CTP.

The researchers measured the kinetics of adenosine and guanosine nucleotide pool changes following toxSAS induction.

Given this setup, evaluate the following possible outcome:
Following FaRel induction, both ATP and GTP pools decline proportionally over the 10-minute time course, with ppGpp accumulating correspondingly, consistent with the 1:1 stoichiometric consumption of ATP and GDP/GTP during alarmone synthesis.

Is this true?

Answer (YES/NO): NO